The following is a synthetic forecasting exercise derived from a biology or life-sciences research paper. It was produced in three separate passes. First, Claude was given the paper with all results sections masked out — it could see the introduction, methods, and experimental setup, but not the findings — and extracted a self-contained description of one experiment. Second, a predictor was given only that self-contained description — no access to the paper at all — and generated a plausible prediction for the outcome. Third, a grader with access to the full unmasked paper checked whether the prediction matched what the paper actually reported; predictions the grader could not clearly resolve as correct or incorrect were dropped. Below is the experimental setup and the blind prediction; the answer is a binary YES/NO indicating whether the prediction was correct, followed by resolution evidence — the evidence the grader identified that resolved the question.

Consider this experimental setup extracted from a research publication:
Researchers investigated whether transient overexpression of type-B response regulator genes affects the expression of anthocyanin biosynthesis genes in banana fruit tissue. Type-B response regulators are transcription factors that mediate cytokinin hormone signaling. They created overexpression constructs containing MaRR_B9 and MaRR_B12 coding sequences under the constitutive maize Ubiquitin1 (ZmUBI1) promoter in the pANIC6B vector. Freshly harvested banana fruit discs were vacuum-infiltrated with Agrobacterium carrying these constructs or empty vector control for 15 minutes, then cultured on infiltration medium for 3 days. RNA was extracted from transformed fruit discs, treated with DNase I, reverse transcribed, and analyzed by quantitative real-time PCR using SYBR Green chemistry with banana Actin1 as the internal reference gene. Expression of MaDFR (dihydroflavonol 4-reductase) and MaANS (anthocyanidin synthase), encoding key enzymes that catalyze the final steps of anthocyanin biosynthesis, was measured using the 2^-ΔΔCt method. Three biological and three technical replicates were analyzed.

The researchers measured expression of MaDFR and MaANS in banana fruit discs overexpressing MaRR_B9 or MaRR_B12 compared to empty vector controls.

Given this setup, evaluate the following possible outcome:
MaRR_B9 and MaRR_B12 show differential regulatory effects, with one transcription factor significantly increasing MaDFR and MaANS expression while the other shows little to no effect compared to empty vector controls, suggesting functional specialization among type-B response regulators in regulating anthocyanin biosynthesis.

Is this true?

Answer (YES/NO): NO